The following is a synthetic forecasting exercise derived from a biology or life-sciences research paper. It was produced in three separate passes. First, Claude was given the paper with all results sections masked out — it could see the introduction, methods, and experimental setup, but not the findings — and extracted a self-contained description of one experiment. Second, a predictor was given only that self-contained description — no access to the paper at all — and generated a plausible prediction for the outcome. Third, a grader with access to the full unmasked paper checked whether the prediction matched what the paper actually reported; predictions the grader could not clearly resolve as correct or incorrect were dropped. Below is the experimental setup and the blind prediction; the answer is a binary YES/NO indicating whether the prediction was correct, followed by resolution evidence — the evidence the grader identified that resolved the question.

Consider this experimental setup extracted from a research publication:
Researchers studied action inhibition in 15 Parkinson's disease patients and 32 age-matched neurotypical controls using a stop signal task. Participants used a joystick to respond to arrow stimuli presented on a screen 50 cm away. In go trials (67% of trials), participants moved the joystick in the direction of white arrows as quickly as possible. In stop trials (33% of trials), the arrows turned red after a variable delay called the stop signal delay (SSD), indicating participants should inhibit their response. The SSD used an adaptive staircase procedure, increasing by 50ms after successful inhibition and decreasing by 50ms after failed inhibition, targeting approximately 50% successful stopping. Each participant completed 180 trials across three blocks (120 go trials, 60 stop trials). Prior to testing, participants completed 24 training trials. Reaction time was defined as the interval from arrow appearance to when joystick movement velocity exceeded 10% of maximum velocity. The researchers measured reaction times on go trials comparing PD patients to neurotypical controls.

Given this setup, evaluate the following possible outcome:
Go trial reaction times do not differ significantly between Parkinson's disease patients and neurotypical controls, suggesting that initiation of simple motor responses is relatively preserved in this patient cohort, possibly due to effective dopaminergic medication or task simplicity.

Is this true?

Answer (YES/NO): NO